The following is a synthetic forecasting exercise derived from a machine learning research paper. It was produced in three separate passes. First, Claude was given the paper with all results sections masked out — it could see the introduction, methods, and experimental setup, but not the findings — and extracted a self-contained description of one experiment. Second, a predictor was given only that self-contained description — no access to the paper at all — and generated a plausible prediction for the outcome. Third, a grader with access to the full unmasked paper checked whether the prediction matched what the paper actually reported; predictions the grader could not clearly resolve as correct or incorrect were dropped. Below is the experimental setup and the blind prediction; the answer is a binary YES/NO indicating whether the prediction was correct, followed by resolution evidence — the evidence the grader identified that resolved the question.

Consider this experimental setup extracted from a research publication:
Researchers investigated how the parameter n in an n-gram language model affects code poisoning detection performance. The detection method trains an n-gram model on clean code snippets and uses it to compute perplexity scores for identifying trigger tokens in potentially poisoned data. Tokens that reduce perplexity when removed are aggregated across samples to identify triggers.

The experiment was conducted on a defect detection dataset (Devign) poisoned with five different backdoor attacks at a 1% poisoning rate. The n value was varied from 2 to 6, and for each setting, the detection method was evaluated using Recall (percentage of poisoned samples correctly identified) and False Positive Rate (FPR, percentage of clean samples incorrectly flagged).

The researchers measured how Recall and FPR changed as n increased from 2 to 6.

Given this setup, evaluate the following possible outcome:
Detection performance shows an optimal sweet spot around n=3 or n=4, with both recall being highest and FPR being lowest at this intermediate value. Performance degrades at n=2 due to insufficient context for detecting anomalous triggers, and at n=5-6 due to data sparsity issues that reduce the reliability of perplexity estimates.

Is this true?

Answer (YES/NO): NO